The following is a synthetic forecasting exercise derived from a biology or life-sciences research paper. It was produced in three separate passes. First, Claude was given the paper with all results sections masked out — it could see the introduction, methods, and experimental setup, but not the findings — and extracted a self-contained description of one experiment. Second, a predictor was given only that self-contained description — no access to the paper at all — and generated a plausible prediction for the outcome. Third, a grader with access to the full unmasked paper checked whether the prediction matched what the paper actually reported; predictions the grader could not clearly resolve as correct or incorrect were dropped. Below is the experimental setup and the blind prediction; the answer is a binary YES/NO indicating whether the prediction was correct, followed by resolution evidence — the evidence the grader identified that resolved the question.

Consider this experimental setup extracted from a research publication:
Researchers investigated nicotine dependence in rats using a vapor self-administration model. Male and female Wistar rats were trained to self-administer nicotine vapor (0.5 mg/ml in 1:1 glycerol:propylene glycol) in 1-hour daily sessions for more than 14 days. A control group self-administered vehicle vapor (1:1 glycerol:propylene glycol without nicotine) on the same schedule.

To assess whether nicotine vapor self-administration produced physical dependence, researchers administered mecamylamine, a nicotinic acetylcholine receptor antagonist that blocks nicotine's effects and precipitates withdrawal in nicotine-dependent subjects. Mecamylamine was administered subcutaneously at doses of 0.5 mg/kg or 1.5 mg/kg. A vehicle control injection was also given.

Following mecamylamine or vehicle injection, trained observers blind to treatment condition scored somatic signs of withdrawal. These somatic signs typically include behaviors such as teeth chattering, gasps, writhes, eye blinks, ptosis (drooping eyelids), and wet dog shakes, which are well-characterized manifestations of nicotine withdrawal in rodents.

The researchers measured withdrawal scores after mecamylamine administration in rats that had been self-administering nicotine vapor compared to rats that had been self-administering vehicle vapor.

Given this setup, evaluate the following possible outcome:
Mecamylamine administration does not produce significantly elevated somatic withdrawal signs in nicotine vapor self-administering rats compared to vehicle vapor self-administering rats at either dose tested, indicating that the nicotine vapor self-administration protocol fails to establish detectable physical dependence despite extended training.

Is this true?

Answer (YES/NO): NO